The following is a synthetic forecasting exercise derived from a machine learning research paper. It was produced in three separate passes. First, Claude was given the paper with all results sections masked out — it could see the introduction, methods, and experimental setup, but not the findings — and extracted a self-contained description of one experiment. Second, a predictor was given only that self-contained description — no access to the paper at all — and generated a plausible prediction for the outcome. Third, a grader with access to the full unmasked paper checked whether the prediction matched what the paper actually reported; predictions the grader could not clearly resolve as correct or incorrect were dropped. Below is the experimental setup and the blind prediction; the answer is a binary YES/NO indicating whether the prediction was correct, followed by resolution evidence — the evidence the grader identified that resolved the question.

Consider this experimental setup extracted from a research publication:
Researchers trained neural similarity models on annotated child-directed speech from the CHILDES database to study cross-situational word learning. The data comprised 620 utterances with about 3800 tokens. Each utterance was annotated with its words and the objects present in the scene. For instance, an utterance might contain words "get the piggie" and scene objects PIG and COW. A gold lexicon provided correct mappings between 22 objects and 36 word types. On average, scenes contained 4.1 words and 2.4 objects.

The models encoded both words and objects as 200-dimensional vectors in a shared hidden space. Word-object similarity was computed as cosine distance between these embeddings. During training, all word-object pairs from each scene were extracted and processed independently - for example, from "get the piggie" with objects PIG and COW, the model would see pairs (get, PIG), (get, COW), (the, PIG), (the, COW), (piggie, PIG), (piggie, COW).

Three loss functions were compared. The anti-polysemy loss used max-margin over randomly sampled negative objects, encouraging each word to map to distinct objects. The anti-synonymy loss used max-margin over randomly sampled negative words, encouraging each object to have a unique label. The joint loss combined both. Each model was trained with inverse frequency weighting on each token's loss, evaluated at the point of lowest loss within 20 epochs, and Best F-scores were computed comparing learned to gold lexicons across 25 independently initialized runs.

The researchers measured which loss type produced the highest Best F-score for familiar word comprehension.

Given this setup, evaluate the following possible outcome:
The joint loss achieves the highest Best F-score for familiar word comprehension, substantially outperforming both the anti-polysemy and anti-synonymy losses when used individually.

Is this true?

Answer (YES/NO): NO